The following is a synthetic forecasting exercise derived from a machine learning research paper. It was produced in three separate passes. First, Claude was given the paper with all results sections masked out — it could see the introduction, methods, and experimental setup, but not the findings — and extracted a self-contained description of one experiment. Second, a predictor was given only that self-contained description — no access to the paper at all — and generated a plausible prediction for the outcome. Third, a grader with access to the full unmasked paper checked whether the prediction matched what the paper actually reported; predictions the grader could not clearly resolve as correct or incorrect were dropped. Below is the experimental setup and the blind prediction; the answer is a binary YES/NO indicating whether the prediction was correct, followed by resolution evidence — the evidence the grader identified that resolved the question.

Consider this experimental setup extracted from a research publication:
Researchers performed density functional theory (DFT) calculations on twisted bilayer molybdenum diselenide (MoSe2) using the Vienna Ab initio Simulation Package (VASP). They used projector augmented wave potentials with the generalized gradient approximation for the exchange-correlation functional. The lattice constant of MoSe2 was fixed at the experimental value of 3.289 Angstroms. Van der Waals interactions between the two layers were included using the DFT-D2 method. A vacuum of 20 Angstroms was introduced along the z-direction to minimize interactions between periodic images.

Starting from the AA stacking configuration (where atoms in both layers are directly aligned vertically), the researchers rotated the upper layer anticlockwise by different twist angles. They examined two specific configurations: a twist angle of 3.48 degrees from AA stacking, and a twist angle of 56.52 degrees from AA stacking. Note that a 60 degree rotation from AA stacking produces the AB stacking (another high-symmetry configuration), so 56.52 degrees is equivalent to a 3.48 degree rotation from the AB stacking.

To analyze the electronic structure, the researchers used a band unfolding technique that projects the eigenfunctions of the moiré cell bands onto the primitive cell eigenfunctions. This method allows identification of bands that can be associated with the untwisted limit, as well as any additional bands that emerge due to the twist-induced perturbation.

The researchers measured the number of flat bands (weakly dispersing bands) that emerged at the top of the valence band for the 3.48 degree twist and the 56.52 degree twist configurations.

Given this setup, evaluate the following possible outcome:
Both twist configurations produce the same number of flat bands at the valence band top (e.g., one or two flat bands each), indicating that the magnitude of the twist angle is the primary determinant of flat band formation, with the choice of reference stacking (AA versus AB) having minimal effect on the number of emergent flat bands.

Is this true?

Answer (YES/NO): NO